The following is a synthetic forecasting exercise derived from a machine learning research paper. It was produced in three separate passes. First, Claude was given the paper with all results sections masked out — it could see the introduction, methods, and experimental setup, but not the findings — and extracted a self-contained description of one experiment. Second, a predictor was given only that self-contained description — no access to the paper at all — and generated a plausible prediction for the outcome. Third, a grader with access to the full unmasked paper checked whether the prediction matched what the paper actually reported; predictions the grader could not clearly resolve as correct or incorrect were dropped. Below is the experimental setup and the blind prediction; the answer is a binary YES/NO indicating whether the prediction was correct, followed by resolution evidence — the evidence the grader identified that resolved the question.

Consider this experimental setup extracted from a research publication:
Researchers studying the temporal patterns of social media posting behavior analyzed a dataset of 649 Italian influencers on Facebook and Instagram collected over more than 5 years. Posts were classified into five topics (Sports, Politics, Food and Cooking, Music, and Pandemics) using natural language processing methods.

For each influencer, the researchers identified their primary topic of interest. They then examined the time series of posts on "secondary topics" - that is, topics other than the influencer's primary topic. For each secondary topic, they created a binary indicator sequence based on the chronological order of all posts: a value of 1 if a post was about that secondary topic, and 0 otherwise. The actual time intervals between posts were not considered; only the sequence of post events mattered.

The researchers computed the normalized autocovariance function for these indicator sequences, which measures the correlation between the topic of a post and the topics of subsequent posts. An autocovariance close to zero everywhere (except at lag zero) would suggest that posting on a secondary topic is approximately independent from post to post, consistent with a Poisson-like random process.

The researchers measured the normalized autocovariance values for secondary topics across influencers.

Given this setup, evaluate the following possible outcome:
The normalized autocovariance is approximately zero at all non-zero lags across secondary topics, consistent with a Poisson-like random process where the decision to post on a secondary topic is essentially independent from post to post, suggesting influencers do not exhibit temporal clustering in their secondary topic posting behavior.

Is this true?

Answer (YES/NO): YES